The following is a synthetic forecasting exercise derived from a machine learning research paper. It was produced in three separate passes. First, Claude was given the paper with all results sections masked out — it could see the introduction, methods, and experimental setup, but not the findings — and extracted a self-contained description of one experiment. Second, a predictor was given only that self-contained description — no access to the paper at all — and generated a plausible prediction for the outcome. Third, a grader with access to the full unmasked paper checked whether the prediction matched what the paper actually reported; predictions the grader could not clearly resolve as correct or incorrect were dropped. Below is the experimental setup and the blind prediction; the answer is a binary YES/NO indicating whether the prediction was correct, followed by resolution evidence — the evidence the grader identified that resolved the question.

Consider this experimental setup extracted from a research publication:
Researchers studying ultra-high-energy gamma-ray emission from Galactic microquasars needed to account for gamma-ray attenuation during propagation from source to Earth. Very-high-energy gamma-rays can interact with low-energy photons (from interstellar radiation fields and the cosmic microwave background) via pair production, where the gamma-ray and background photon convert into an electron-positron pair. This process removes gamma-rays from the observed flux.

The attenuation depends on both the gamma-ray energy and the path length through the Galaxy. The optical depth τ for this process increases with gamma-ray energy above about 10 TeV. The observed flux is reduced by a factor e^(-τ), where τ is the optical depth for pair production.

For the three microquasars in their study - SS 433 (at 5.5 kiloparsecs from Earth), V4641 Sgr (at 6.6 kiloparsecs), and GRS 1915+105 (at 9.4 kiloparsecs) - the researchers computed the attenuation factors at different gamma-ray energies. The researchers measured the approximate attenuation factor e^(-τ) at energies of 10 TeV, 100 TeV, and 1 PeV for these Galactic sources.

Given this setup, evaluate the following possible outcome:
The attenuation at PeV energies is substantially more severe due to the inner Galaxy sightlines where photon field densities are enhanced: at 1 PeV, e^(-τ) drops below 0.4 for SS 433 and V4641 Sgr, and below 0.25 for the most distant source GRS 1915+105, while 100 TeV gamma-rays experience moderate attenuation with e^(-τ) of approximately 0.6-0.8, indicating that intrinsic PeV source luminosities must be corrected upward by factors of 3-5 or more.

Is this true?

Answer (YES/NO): NO